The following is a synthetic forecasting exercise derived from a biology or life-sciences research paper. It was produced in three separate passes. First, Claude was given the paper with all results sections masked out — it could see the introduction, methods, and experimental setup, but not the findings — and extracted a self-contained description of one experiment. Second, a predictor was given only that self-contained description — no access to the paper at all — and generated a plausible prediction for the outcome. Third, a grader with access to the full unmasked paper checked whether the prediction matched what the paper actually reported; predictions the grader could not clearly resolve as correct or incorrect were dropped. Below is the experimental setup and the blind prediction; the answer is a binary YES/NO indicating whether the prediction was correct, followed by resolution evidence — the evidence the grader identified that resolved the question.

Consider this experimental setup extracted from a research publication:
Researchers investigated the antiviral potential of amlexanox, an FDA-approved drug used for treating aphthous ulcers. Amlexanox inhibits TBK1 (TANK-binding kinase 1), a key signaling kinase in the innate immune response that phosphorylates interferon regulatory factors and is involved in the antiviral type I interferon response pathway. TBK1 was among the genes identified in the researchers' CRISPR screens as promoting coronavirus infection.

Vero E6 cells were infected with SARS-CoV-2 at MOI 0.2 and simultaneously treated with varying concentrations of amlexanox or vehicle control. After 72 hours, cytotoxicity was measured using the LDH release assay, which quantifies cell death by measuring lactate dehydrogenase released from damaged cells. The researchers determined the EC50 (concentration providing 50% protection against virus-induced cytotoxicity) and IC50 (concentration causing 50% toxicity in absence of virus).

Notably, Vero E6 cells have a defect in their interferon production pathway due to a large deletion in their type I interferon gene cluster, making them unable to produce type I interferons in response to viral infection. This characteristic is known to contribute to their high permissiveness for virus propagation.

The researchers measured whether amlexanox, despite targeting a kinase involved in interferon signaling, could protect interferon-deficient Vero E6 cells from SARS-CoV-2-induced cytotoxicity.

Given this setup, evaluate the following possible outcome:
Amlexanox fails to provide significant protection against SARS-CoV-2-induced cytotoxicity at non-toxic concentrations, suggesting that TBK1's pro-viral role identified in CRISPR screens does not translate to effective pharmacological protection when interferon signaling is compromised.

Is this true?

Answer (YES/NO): NO